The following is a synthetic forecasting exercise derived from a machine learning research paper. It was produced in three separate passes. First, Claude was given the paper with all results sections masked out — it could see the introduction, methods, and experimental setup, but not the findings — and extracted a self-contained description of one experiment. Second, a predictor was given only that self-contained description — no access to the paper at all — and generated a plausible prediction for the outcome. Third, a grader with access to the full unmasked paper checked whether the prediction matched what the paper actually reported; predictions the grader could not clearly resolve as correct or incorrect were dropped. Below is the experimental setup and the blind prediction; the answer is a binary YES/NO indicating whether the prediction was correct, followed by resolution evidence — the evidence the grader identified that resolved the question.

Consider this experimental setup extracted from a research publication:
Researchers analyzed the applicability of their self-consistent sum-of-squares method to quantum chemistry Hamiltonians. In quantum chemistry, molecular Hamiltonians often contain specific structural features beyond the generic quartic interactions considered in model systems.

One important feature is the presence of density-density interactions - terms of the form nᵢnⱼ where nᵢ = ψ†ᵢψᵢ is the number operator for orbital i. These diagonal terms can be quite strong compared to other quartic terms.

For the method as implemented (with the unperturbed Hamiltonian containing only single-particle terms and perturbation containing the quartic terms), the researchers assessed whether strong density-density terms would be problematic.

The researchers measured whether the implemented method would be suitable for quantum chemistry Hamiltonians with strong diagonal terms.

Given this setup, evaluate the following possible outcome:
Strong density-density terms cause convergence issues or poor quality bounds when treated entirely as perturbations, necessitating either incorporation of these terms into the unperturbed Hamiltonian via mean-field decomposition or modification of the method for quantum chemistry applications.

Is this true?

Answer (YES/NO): YES